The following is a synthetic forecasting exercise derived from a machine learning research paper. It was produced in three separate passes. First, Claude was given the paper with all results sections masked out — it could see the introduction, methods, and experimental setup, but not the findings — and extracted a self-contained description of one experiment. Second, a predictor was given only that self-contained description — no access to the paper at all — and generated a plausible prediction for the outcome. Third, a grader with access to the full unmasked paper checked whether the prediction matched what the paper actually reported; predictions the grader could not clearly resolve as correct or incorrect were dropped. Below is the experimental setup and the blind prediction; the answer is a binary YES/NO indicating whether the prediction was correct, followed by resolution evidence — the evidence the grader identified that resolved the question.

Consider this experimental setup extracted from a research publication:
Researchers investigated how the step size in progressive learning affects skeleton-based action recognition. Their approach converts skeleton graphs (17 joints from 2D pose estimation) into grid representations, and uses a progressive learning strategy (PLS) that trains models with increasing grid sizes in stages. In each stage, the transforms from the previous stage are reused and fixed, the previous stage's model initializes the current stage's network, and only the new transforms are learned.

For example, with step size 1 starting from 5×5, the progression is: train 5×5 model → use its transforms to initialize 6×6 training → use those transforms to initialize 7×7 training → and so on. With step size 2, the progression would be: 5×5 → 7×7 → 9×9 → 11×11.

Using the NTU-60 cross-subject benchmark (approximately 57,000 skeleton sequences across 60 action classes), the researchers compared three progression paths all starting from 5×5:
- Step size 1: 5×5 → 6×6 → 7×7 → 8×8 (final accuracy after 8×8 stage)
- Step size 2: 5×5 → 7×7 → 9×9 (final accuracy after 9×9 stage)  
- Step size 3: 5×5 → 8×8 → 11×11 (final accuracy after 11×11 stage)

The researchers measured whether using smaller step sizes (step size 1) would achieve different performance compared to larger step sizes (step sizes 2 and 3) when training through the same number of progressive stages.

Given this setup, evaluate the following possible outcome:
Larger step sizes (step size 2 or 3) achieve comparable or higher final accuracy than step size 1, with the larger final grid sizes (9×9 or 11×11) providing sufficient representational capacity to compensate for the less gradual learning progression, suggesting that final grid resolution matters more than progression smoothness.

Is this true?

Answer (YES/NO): NO